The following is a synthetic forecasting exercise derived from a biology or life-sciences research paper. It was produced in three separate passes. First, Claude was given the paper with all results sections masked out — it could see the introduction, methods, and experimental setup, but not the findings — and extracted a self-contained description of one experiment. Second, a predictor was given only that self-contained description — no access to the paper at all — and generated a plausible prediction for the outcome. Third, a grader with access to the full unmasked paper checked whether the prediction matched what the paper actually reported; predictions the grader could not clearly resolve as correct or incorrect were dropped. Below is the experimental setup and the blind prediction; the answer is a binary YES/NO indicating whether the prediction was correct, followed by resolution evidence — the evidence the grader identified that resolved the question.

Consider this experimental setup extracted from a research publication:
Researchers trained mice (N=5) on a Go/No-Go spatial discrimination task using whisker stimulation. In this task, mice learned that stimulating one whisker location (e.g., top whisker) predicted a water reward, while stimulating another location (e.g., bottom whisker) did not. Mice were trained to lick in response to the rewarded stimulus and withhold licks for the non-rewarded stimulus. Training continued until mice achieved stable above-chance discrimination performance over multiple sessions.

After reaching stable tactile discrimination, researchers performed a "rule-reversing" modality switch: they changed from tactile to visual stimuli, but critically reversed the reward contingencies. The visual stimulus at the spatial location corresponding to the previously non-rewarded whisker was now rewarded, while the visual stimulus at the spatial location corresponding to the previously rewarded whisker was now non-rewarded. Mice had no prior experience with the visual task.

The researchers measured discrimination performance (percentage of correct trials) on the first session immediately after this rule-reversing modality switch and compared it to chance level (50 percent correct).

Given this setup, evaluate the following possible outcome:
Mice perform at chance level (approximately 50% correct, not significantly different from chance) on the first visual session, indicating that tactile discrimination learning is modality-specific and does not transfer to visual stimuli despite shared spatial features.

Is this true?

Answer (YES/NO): NO